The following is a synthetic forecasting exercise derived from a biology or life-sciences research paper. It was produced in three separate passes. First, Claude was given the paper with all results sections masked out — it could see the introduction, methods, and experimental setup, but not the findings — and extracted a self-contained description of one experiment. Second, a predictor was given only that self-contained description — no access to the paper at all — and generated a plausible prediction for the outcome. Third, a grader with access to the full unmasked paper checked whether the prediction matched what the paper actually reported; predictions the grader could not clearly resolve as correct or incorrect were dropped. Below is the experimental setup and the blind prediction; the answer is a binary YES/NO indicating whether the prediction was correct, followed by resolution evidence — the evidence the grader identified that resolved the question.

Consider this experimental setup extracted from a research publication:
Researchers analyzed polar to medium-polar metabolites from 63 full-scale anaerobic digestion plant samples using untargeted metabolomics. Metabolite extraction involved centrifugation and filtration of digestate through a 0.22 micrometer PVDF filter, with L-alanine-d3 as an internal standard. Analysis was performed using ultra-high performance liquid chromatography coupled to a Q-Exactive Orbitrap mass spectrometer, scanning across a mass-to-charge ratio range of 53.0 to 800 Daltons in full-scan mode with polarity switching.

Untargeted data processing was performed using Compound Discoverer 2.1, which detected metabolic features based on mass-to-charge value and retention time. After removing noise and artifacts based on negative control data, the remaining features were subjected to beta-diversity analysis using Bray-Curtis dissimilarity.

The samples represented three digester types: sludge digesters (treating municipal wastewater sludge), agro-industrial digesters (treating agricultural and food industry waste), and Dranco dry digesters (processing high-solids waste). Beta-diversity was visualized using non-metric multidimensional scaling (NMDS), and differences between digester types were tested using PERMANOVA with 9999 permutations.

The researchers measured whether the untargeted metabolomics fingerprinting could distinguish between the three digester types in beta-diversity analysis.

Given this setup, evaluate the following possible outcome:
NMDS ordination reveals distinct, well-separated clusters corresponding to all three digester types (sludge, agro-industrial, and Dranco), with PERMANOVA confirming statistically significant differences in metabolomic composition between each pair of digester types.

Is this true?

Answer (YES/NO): YES